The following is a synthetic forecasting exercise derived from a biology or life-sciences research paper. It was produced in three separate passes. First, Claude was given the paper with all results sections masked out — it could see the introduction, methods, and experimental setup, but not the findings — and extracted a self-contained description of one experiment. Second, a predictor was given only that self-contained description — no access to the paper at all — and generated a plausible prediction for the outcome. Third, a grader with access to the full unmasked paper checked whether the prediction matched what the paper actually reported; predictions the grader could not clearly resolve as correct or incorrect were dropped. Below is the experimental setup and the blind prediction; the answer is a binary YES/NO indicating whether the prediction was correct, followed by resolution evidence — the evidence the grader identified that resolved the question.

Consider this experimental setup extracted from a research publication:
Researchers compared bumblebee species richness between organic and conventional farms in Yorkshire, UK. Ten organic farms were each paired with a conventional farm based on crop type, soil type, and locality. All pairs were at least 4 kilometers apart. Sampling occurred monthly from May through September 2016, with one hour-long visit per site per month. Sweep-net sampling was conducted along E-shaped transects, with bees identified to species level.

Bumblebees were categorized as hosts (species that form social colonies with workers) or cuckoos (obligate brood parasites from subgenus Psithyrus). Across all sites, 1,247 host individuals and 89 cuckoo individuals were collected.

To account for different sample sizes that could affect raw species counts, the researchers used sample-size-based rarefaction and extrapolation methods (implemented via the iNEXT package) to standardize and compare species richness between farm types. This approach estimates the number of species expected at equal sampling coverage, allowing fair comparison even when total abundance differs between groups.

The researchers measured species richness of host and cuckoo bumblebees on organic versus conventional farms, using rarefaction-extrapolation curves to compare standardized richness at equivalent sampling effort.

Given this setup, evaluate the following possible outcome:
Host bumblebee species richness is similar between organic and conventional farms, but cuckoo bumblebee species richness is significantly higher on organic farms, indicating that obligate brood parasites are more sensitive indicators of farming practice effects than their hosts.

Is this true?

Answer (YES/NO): NO